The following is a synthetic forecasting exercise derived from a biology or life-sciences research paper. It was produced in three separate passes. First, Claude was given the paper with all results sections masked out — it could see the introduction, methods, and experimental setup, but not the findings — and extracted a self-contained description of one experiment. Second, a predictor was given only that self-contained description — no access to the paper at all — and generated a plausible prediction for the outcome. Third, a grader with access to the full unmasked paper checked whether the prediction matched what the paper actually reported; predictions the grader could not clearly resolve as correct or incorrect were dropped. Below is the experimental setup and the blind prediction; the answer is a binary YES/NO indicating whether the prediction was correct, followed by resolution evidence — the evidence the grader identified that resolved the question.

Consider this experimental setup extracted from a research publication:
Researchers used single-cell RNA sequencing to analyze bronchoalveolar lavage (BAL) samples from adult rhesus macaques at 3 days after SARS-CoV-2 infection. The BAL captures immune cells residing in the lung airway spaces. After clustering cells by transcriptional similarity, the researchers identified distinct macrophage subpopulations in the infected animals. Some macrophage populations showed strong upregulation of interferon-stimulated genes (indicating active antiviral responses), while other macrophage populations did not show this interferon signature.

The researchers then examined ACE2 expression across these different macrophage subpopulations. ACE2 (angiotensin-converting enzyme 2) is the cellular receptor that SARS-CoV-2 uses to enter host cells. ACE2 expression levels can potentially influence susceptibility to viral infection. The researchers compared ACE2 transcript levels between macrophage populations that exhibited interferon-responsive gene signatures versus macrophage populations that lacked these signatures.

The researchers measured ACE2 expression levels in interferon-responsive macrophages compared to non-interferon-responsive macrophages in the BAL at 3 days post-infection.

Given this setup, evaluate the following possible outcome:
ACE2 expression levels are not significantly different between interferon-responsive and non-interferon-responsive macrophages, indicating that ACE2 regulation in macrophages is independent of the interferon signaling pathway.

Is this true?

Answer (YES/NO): NO